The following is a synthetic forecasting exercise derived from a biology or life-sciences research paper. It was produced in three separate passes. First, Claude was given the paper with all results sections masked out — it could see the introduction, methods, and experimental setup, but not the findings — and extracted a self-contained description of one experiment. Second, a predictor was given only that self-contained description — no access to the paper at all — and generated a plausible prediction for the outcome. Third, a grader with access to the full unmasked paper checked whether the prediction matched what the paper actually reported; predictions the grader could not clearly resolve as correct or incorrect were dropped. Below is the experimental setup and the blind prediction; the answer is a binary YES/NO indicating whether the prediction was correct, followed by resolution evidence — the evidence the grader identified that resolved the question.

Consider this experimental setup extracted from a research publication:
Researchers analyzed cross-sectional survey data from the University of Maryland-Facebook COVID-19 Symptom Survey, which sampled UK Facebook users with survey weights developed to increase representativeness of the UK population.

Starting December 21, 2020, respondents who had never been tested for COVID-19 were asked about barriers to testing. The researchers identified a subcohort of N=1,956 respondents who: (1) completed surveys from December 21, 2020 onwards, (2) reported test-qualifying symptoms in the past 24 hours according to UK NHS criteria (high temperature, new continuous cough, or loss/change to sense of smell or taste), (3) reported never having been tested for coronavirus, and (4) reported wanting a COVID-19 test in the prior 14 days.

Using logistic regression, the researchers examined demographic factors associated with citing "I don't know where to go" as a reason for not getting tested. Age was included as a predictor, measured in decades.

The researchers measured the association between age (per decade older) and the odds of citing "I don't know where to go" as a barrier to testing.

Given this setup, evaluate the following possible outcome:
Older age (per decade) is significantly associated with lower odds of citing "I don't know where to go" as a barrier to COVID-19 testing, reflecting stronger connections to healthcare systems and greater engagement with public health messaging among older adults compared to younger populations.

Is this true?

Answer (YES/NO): NO